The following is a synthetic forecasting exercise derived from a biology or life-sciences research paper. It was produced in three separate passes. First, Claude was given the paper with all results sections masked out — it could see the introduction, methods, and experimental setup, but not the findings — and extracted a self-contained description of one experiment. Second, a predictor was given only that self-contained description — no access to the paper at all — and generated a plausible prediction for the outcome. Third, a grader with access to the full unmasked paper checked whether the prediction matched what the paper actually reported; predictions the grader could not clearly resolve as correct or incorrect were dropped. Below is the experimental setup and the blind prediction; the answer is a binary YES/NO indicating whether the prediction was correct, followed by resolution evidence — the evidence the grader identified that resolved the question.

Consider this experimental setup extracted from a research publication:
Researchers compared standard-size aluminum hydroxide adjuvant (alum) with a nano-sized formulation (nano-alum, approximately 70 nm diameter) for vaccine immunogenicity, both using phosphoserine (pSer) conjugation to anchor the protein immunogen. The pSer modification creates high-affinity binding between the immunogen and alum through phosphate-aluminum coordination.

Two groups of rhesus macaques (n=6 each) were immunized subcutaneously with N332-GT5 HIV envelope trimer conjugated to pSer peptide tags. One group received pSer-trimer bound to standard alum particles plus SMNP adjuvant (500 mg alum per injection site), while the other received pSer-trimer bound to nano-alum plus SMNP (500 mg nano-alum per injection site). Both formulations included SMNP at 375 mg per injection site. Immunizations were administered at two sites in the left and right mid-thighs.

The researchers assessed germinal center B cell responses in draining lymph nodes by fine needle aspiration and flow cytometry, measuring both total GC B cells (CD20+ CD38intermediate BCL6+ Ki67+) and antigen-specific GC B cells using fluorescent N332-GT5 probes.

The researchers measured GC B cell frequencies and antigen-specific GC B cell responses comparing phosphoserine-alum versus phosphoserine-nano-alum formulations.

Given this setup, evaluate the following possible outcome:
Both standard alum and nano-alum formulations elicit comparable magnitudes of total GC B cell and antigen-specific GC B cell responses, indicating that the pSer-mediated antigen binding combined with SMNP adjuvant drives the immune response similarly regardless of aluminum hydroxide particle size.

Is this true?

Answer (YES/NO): NO